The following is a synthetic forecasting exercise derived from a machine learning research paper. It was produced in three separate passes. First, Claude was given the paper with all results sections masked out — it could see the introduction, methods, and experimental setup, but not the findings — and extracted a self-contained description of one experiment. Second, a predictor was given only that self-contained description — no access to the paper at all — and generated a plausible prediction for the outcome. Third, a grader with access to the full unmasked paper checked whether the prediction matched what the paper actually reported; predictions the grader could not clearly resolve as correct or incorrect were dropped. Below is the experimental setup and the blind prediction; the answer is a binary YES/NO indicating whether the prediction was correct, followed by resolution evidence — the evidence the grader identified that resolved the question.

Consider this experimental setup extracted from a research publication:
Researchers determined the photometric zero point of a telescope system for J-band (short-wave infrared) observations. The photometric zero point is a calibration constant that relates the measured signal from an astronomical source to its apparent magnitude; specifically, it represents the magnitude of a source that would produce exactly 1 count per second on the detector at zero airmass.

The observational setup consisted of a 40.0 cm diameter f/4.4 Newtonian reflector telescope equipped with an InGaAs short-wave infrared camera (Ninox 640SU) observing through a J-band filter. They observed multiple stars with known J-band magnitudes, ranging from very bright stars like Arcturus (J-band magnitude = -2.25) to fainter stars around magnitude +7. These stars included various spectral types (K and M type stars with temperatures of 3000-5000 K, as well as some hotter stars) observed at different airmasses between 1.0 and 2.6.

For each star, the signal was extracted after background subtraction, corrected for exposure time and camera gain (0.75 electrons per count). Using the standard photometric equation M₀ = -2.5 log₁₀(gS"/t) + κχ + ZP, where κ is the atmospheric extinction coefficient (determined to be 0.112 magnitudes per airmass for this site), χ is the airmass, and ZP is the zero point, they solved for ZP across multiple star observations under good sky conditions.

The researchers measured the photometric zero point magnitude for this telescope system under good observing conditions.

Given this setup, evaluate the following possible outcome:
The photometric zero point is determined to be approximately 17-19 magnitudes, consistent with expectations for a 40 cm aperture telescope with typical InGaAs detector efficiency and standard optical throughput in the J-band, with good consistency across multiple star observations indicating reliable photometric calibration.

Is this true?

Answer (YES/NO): NO